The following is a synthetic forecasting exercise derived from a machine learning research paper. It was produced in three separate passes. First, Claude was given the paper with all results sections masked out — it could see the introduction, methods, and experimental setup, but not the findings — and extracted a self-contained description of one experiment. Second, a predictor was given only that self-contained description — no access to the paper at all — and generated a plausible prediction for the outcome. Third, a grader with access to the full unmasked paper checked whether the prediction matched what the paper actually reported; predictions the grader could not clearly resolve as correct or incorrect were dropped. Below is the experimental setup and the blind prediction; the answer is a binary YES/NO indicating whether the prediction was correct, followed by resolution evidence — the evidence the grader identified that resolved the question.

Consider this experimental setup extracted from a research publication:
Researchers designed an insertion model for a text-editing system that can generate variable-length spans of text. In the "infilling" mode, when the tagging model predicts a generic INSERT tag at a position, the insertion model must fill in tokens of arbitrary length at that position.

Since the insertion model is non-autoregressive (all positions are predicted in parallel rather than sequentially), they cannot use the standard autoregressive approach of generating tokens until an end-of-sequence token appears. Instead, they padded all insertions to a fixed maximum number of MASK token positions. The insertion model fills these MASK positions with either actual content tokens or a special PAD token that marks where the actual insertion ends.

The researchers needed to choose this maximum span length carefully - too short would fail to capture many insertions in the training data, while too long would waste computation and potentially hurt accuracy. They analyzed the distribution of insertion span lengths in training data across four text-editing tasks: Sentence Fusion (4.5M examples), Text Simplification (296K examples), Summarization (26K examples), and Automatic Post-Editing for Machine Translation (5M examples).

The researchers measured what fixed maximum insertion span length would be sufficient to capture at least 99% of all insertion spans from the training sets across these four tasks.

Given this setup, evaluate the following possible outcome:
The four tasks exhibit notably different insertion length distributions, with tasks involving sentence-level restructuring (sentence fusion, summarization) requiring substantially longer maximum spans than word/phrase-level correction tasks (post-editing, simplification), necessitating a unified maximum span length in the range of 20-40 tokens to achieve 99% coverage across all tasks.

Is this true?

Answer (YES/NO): NO